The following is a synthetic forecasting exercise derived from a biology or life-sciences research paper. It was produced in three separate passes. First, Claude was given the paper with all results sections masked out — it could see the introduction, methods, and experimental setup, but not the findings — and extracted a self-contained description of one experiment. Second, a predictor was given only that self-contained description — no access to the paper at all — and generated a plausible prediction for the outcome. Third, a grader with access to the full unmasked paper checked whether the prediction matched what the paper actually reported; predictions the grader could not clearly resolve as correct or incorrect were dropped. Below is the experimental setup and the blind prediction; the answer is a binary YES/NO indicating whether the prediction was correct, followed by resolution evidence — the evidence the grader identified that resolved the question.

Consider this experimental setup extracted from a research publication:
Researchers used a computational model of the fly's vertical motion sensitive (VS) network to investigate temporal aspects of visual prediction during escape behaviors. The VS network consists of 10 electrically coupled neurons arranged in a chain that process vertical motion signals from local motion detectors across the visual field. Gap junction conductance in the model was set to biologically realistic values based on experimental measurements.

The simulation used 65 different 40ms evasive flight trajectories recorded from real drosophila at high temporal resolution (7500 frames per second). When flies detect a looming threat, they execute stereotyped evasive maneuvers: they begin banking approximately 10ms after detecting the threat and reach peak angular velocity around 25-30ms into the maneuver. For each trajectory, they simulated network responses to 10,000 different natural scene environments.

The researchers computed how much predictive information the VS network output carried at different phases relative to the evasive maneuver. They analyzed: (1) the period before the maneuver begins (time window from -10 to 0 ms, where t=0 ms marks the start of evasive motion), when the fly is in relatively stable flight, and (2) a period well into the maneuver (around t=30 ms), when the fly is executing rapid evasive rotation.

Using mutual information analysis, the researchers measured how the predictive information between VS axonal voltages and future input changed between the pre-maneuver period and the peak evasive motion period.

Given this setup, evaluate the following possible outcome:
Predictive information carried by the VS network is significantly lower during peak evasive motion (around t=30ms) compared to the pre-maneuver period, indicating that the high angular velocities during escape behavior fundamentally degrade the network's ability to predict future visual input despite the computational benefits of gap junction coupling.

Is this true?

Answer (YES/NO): NO